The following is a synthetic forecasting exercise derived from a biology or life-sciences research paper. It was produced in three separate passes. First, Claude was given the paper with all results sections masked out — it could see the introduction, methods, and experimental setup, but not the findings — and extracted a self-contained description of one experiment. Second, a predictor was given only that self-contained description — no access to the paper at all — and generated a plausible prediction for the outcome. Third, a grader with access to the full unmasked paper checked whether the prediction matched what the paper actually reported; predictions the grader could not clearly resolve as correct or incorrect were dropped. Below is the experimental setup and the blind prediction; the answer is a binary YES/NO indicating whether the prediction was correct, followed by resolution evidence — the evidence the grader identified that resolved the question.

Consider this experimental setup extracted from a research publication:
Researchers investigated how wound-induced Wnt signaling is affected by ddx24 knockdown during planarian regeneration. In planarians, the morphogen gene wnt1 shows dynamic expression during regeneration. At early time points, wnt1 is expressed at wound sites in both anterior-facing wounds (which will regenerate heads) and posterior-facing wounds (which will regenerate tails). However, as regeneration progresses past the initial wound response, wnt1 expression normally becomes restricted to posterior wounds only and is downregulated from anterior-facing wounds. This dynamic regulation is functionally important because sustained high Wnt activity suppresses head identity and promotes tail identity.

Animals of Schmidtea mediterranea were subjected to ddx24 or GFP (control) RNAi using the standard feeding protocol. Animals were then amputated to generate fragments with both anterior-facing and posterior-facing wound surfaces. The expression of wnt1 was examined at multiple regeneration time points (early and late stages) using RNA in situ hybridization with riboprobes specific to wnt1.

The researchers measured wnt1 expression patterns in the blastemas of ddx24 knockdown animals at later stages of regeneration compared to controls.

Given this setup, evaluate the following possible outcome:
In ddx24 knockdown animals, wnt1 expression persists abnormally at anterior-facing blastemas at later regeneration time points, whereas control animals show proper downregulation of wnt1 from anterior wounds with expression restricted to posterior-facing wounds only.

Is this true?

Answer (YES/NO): YES